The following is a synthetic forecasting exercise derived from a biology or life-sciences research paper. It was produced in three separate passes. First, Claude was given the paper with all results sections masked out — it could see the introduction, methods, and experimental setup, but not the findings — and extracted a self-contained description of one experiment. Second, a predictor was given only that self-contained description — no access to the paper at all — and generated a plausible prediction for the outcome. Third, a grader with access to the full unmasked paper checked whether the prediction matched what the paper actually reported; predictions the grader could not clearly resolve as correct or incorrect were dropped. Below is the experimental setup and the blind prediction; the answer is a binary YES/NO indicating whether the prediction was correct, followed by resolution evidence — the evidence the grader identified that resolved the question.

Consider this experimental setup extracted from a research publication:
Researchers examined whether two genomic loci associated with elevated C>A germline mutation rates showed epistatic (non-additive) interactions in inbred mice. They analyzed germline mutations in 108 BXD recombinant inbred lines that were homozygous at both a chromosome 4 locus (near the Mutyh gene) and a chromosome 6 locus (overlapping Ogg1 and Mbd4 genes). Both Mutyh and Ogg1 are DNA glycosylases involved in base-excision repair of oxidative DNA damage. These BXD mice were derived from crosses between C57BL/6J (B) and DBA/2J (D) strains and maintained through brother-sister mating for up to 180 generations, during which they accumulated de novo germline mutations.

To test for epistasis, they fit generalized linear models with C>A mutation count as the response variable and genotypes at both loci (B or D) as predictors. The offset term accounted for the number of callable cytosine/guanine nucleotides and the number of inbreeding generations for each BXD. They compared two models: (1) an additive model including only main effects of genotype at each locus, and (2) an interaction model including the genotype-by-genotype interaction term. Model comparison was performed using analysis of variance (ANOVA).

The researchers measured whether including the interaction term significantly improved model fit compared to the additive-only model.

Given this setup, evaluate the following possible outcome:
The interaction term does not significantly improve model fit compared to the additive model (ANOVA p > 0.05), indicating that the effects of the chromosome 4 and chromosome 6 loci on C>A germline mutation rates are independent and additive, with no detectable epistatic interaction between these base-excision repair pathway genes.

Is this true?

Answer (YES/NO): NO